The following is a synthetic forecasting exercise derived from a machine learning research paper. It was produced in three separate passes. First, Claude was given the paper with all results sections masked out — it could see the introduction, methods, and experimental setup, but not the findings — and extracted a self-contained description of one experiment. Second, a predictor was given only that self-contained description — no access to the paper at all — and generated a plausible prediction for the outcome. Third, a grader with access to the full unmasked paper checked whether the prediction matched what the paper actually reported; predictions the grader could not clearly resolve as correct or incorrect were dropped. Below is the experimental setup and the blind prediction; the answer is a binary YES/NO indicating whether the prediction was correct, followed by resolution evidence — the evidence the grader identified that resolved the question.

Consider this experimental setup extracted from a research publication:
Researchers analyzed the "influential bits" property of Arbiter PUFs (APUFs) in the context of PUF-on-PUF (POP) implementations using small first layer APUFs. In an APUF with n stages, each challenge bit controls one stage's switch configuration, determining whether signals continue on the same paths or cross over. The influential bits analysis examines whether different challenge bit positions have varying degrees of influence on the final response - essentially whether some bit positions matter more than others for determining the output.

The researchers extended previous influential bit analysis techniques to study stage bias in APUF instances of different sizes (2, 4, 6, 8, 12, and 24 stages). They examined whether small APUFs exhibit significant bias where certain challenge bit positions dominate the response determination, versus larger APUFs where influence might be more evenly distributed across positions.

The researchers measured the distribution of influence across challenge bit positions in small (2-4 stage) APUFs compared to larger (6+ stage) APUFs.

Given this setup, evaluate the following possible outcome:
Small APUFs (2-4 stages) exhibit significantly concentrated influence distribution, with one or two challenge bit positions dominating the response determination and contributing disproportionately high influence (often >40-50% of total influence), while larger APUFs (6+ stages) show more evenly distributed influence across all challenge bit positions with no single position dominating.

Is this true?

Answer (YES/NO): NO